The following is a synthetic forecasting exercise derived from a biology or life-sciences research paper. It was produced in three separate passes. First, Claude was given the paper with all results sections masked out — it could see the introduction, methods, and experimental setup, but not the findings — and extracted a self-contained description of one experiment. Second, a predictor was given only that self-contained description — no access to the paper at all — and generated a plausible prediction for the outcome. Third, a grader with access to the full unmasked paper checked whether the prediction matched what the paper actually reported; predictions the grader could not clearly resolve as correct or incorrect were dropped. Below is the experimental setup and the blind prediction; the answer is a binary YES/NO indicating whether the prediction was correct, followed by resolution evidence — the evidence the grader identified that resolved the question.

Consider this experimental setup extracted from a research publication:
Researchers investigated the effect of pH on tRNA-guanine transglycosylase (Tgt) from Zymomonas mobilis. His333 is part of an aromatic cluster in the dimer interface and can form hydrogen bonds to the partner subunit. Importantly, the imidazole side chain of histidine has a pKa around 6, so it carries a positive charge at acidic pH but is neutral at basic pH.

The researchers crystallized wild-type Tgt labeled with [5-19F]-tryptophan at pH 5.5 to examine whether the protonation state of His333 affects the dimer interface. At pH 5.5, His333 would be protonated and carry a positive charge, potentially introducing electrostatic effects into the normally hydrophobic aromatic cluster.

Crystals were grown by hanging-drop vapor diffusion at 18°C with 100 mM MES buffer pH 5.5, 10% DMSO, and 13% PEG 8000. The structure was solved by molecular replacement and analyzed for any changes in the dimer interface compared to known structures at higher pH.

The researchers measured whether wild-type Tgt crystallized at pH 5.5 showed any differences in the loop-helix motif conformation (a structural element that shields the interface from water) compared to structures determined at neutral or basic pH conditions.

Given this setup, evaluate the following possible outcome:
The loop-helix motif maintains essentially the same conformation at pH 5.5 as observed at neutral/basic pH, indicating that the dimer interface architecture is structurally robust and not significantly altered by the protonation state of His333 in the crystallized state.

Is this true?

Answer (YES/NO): YES